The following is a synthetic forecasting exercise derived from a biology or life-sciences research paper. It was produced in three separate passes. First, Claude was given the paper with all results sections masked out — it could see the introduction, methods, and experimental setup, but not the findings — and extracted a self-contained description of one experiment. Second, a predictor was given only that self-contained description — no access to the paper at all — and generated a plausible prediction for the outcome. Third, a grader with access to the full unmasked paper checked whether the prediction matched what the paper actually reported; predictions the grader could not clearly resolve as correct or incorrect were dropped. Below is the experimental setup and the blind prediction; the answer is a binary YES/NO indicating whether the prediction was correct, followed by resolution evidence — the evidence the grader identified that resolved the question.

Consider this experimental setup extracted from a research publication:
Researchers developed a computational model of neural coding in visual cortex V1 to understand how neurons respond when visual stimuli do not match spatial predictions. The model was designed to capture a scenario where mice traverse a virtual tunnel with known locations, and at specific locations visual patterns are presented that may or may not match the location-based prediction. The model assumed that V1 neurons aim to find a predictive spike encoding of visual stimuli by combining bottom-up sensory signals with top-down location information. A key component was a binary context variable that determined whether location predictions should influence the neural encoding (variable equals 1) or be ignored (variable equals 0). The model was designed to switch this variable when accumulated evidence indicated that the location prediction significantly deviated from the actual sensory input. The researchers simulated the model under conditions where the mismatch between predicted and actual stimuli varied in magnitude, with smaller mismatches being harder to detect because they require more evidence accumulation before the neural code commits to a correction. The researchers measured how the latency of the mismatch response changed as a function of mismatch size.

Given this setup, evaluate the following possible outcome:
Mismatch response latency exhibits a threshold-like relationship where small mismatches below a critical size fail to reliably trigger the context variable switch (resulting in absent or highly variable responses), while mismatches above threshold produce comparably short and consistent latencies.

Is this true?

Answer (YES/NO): NO